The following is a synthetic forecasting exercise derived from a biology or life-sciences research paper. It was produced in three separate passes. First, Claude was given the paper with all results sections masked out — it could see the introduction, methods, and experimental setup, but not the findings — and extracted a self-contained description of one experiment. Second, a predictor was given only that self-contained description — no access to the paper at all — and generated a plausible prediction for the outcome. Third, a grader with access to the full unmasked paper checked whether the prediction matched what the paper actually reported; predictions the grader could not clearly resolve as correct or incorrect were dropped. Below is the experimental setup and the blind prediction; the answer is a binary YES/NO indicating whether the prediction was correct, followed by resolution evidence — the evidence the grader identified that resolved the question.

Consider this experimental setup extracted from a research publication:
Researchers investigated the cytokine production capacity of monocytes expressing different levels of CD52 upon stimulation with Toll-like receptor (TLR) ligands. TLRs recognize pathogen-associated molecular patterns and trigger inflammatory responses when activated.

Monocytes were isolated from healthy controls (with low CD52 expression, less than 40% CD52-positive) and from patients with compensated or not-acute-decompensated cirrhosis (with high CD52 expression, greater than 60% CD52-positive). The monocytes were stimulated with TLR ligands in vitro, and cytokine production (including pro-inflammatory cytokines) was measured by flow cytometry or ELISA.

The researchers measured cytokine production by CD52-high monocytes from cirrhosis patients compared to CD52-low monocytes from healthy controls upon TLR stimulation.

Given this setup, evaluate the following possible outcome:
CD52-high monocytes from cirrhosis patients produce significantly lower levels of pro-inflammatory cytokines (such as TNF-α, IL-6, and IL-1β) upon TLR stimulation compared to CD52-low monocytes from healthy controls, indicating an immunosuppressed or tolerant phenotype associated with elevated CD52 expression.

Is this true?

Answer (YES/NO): NO